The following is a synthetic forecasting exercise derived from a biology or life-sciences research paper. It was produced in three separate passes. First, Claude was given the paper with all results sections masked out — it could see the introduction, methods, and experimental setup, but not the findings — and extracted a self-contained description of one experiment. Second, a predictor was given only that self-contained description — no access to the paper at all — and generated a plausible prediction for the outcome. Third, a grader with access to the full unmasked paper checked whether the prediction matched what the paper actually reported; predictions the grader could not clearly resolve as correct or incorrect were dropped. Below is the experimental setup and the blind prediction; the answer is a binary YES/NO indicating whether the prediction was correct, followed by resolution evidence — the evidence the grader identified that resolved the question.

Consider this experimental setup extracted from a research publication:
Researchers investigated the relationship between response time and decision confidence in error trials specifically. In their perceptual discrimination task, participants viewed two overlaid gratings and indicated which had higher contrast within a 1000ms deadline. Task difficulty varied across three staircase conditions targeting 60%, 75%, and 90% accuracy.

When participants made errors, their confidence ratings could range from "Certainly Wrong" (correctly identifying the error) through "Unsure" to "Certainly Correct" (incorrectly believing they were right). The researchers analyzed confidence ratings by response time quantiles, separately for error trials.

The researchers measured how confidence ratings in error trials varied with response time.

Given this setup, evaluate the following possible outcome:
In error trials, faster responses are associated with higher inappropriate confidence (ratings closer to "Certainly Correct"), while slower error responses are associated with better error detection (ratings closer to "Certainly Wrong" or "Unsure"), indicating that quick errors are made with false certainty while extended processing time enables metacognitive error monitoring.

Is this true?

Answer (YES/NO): YES